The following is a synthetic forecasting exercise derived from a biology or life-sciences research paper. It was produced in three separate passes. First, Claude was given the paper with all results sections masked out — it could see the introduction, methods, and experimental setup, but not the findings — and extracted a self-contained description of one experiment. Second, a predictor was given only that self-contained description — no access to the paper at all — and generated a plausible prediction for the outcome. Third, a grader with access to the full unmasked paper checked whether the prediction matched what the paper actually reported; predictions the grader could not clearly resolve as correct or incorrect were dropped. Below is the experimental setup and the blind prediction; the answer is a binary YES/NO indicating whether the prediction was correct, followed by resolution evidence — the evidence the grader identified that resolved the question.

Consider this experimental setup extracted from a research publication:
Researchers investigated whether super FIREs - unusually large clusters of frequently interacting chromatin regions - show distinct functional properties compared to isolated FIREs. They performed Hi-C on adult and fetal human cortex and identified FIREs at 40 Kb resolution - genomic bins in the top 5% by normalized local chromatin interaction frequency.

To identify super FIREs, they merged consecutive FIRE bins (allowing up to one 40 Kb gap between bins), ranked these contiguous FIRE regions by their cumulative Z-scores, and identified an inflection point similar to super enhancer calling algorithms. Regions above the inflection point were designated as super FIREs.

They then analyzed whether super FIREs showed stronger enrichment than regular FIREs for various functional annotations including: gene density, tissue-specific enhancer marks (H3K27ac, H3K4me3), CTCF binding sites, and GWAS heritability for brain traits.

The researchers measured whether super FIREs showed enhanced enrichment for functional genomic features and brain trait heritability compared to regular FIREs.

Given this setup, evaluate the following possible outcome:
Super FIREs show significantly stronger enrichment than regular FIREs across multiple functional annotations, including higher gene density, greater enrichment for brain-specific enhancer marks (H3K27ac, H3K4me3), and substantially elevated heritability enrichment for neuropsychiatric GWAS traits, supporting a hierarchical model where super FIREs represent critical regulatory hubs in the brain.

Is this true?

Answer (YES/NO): NO